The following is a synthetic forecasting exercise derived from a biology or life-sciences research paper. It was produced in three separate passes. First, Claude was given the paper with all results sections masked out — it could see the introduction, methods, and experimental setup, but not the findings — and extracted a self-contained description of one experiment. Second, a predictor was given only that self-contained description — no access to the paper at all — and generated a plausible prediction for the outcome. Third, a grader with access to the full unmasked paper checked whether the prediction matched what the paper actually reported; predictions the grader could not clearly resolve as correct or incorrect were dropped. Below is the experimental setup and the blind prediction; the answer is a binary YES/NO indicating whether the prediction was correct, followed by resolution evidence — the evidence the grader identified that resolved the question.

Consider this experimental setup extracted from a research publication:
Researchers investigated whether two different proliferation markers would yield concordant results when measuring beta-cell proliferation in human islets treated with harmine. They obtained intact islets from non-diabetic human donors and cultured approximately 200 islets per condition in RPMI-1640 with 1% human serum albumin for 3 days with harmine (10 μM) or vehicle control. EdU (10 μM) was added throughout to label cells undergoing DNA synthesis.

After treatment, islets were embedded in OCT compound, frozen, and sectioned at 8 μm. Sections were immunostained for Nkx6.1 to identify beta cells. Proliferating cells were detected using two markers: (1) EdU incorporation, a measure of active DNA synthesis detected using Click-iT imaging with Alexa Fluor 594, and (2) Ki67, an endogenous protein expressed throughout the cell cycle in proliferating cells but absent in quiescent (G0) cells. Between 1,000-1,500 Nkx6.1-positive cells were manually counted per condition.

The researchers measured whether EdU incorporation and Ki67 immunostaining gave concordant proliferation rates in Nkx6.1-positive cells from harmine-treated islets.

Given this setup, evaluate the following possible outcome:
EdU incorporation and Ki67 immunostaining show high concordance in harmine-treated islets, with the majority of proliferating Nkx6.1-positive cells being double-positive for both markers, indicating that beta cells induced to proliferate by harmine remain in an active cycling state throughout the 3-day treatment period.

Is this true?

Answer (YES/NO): NO